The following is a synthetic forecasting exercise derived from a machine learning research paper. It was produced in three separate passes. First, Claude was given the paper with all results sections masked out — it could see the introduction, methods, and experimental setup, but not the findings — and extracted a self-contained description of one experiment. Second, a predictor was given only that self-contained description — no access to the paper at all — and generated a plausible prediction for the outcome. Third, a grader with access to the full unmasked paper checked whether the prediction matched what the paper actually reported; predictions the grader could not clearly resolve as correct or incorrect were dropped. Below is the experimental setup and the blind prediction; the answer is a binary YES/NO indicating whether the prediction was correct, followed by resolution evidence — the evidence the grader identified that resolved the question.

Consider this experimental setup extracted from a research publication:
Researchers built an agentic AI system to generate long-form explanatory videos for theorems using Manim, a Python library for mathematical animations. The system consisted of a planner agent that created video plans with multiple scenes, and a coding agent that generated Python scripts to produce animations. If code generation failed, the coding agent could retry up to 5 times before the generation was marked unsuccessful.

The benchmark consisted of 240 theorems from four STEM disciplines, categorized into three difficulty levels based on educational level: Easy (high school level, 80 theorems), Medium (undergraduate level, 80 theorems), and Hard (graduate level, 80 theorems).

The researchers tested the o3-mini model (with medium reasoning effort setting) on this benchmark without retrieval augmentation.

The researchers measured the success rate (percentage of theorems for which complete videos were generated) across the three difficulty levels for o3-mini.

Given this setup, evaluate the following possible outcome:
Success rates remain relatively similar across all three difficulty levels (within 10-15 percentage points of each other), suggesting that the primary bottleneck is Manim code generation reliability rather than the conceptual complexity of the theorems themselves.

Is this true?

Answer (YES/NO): YES